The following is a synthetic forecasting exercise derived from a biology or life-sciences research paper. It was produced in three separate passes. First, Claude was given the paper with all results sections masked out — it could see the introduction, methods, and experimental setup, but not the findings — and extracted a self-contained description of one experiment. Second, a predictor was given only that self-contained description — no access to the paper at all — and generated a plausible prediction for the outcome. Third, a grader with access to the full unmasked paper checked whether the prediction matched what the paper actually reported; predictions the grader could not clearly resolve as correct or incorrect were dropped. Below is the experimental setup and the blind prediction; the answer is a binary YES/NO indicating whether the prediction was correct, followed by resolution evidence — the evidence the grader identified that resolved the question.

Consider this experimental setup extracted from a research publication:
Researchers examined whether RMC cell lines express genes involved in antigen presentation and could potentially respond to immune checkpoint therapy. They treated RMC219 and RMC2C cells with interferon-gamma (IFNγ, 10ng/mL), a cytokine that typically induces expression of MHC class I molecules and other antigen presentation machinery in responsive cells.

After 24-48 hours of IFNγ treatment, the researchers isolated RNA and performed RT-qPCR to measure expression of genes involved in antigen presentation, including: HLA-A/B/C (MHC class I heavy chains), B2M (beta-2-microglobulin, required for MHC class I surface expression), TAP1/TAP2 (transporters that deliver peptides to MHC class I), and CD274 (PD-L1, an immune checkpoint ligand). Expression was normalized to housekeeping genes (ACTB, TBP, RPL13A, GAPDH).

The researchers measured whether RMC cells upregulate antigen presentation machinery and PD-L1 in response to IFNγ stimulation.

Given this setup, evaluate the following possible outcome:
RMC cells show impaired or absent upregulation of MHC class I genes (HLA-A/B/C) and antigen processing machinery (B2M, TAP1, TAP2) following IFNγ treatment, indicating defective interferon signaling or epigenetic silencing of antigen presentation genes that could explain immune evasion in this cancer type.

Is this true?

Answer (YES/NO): NO